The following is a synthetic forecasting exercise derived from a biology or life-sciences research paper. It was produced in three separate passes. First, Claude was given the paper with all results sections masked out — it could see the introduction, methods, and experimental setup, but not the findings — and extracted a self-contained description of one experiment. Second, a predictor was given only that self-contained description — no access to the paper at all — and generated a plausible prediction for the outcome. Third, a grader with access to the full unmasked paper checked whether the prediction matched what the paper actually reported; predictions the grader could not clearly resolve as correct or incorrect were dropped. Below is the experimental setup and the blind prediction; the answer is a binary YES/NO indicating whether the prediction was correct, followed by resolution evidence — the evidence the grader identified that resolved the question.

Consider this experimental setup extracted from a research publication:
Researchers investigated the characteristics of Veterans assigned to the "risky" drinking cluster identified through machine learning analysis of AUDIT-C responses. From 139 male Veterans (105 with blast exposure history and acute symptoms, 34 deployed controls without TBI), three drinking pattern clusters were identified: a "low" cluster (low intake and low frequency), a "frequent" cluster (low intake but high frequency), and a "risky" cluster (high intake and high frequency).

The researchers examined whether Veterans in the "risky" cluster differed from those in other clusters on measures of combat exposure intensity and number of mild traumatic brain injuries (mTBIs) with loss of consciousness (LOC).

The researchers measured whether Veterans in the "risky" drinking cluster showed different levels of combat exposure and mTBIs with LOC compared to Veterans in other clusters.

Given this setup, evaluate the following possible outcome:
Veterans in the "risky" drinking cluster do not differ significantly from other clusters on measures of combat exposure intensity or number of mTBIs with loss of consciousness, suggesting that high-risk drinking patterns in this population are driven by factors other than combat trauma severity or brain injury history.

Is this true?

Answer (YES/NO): NO